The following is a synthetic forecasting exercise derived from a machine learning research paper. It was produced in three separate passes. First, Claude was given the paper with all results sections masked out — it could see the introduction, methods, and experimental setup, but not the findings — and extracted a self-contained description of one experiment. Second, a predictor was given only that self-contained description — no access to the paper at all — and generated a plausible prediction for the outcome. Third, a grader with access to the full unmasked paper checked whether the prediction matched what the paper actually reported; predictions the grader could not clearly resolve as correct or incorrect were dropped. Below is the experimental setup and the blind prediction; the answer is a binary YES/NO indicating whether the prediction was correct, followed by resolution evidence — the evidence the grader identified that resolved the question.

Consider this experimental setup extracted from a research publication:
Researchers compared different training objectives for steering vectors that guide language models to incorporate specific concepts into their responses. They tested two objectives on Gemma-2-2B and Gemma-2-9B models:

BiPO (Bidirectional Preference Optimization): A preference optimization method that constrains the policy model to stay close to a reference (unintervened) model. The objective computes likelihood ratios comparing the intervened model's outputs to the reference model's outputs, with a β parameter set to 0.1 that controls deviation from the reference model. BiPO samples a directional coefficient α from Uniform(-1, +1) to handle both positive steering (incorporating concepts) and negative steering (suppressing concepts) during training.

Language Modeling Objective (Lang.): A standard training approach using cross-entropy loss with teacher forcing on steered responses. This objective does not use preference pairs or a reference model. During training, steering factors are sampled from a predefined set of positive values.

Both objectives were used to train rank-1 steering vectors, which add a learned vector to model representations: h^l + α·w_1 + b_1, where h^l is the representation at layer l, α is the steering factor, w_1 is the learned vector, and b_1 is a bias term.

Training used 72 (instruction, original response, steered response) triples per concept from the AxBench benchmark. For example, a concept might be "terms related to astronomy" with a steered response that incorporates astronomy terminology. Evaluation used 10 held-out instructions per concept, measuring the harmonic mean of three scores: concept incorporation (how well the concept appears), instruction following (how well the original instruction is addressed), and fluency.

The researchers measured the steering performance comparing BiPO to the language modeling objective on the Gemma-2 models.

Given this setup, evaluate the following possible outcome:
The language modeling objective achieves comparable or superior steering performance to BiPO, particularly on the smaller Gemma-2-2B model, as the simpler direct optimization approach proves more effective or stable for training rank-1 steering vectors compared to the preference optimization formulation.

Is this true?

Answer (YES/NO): YES